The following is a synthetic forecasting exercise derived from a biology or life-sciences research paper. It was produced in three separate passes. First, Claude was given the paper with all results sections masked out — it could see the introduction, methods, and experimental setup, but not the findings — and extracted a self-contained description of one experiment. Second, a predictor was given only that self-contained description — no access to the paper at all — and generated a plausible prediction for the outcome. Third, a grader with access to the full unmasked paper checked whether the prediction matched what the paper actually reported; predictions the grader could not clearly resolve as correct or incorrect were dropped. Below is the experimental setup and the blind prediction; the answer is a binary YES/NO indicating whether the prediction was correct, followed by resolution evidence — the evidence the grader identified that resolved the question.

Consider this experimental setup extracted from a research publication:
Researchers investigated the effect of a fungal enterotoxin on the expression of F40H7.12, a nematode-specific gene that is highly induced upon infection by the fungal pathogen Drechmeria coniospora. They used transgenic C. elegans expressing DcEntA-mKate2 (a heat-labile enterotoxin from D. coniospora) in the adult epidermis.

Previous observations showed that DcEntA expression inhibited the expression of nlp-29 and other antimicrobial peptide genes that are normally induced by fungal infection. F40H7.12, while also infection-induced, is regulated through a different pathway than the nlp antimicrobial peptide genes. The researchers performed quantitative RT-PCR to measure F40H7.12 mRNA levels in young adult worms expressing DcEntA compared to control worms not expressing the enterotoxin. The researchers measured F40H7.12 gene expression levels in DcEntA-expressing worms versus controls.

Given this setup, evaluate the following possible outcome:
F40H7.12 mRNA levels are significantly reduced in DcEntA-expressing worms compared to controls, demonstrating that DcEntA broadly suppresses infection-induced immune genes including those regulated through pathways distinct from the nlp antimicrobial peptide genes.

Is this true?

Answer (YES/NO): NO